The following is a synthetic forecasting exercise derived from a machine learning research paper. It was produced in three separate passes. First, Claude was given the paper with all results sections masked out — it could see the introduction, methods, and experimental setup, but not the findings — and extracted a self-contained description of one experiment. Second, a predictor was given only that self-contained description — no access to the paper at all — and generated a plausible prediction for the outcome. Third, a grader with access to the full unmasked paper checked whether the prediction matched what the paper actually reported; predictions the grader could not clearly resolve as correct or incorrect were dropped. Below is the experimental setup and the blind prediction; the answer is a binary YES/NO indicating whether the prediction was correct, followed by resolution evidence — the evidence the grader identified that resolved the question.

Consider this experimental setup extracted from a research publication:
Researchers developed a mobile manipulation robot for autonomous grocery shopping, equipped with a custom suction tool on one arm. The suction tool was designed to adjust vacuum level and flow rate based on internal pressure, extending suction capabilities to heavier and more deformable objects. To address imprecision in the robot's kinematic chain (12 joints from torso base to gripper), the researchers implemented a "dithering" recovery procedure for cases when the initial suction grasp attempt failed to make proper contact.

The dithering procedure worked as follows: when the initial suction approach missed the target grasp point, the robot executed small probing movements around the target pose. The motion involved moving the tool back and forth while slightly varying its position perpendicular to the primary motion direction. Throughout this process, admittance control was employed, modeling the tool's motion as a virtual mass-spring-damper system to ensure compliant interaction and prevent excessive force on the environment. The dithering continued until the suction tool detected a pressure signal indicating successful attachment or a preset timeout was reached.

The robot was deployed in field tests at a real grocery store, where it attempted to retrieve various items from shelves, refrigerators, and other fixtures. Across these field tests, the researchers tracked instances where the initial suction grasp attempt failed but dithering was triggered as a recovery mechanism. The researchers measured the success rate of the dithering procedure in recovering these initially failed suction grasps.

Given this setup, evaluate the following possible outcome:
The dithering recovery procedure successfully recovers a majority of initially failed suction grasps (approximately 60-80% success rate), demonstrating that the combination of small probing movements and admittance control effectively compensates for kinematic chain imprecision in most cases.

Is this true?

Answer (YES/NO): NO